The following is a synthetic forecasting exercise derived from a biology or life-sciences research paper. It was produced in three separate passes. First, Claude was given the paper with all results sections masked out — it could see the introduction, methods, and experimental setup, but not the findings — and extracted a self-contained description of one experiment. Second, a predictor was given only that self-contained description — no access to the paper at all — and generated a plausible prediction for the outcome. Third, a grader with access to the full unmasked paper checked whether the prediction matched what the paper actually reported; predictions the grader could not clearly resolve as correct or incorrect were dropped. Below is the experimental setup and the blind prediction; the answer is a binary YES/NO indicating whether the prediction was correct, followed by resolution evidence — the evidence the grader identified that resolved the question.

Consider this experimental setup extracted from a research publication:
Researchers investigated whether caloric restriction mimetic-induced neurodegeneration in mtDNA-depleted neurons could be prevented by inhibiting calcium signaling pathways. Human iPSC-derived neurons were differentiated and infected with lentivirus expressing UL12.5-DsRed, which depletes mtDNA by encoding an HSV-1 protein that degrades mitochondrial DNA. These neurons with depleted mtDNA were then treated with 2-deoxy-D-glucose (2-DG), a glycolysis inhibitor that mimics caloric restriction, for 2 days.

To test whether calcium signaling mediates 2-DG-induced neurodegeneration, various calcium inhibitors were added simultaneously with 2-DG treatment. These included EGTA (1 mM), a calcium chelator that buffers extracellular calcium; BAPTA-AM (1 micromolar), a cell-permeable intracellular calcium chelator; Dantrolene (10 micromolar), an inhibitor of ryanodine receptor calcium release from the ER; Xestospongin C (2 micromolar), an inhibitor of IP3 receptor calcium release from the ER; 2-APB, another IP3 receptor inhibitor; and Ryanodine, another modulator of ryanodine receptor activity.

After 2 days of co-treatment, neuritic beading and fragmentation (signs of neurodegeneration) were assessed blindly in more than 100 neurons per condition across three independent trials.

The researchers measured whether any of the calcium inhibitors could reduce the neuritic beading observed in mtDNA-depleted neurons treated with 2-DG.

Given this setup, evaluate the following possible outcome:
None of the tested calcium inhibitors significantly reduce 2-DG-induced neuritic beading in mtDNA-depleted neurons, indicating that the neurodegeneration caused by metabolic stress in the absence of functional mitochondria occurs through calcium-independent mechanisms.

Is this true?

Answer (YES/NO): NO